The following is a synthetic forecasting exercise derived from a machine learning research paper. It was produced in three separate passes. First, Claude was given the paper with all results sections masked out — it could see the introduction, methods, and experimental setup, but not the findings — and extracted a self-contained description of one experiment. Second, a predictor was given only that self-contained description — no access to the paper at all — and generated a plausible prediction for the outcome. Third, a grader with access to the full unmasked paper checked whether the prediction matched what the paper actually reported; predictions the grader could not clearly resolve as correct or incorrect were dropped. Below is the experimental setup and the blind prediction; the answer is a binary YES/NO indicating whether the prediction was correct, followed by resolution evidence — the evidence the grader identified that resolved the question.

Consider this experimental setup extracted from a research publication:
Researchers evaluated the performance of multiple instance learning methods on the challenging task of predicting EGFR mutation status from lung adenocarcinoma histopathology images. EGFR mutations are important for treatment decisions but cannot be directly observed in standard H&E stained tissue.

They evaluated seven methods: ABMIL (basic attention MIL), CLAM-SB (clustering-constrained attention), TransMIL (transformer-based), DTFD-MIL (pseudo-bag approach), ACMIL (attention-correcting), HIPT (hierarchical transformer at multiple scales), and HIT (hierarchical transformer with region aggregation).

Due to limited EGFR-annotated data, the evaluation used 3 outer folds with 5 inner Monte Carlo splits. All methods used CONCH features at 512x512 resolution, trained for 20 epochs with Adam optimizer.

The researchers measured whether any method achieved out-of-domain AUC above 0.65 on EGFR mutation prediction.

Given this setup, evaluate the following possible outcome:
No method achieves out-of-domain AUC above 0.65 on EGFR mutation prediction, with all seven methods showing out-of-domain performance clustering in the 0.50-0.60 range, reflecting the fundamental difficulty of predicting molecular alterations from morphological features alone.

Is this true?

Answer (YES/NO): NO